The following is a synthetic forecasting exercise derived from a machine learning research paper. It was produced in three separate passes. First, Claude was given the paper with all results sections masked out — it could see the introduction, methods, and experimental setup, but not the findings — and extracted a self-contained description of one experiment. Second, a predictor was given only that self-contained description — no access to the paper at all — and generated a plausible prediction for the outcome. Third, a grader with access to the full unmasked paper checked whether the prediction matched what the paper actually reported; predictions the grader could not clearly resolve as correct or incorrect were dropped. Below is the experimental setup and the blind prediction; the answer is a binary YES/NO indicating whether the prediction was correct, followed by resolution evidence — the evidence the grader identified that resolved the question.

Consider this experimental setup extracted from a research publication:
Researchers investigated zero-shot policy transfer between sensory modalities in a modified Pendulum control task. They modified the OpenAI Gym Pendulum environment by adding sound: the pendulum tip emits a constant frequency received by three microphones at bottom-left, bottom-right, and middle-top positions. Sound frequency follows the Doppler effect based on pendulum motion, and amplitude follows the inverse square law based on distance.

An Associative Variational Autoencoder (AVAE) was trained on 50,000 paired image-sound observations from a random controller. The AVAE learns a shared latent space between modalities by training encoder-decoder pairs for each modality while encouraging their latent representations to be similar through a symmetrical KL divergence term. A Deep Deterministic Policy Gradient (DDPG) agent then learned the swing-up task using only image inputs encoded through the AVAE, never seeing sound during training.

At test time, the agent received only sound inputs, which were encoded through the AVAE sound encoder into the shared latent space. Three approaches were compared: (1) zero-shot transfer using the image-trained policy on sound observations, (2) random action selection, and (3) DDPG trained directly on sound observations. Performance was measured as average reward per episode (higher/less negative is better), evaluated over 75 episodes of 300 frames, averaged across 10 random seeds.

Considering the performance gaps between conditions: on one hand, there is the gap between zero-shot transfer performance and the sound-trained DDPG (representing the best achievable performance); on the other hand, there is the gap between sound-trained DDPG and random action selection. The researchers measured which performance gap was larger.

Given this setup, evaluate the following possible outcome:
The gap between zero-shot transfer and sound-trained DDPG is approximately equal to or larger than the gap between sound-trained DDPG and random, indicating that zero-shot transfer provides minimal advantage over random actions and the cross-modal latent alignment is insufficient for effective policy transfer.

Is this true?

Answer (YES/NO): NO